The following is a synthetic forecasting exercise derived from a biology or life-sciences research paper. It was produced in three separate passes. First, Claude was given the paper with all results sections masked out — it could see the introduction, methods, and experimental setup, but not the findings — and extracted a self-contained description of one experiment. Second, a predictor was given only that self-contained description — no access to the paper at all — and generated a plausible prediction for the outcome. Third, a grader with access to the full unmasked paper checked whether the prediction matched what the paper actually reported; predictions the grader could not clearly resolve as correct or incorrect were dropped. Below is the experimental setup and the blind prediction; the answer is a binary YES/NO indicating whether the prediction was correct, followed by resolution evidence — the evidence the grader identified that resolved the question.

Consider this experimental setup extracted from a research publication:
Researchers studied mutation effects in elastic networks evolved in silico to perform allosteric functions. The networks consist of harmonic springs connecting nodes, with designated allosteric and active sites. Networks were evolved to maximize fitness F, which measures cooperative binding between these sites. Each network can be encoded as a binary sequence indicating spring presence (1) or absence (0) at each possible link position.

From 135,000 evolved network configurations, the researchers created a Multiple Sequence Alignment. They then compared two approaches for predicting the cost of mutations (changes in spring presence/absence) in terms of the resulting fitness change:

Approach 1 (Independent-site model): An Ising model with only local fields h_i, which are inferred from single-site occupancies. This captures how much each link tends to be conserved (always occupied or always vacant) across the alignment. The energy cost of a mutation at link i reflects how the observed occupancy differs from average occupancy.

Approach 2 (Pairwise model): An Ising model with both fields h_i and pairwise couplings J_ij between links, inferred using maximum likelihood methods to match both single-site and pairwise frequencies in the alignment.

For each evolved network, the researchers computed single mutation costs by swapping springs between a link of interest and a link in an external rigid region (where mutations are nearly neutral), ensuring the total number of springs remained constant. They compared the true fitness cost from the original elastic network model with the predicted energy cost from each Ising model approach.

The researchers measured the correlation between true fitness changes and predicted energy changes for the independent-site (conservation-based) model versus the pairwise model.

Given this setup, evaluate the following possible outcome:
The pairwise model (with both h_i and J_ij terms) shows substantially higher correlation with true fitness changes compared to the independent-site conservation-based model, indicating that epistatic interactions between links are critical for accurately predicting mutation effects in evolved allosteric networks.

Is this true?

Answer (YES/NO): YES